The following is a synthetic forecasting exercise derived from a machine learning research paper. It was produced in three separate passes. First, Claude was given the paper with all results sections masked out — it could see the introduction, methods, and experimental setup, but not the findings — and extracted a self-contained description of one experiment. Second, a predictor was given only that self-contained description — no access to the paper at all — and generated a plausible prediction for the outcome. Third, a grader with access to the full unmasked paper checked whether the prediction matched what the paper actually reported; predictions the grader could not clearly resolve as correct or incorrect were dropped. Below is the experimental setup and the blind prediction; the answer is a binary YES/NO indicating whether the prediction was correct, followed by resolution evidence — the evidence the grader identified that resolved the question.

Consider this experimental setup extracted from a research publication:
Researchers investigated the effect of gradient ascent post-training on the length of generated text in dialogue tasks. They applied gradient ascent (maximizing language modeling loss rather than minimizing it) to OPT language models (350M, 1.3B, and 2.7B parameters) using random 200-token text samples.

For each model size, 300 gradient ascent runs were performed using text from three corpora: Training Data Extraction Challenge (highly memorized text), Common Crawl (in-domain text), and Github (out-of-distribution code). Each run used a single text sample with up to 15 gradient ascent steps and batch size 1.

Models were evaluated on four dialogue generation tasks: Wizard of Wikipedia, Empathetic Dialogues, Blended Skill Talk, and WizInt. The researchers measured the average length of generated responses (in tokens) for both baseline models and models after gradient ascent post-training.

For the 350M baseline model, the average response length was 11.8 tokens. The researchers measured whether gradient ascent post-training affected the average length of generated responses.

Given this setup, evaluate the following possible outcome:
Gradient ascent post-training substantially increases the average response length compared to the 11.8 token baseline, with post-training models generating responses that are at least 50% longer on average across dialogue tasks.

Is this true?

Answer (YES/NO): NO